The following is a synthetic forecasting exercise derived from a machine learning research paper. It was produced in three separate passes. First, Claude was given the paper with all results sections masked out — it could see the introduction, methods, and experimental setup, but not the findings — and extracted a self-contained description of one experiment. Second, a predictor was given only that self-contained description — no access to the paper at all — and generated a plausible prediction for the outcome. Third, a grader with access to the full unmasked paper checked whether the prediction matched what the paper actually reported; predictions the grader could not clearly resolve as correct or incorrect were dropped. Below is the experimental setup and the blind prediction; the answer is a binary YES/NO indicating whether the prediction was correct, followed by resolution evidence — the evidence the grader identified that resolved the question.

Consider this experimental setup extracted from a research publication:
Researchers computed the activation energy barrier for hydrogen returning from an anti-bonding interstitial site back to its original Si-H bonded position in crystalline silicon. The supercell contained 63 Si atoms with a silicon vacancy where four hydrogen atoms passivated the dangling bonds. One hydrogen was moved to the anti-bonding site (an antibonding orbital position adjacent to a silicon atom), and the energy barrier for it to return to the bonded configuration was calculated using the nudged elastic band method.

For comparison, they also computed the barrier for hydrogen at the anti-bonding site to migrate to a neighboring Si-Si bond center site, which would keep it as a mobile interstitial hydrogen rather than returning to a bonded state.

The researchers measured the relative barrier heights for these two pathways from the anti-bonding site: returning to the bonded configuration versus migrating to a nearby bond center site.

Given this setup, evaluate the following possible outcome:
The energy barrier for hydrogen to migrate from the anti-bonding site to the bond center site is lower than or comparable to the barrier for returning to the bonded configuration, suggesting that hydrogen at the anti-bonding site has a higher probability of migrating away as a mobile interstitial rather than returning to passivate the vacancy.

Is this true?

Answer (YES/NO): NO